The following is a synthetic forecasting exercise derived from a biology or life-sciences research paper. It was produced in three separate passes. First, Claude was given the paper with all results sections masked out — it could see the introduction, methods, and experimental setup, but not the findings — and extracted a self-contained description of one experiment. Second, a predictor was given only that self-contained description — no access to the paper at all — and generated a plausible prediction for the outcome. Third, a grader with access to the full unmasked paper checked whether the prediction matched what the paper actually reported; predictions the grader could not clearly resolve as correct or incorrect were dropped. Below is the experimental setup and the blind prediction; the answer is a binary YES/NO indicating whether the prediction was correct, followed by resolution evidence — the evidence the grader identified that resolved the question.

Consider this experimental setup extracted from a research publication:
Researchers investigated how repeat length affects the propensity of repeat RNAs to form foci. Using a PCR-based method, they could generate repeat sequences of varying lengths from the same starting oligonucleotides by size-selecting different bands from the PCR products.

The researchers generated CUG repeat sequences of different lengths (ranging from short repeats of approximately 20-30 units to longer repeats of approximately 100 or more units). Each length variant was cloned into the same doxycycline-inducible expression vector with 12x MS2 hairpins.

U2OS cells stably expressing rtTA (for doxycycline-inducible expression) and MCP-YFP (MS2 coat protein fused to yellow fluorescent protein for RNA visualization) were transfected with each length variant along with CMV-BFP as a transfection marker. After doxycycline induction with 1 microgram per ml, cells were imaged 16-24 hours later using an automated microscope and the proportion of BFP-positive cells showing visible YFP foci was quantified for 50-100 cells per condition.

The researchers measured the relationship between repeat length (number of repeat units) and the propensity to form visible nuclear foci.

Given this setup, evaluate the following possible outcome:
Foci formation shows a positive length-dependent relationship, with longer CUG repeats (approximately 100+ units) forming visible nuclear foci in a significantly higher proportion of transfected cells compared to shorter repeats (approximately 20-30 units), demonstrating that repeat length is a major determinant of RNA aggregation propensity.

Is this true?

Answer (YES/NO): YES